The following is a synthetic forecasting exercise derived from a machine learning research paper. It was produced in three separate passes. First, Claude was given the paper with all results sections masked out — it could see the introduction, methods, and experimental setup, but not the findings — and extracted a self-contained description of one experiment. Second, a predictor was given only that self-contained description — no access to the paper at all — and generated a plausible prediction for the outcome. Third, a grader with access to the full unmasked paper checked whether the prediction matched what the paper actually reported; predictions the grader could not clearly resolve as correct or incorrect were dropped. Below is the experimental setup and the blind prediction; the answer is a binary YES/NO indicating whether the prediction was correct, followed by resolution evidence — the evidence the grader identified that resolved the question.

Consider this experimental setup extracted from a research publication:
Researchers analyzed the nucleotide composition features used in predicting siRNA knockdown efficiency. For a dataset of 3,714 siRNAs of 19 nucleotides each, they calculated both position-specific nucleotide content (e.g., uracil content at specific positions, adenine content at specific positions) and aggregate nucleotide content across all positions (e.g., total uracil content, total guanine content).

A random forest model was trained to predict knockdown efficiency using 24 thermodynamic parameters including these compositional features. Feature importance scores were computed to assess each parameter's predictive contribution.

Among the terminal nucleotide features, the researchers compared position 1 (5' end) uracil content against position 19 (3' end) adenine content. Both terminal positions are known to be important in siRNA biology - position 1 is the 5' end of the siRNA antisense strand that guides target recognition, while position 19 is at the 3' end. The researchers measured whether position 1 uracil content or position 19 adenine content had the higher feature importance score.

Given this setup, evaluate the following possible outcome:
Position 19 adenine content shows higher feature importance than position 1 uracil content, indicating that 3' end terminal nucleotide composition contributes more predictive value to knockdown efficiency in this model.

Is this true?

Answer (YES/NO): NO